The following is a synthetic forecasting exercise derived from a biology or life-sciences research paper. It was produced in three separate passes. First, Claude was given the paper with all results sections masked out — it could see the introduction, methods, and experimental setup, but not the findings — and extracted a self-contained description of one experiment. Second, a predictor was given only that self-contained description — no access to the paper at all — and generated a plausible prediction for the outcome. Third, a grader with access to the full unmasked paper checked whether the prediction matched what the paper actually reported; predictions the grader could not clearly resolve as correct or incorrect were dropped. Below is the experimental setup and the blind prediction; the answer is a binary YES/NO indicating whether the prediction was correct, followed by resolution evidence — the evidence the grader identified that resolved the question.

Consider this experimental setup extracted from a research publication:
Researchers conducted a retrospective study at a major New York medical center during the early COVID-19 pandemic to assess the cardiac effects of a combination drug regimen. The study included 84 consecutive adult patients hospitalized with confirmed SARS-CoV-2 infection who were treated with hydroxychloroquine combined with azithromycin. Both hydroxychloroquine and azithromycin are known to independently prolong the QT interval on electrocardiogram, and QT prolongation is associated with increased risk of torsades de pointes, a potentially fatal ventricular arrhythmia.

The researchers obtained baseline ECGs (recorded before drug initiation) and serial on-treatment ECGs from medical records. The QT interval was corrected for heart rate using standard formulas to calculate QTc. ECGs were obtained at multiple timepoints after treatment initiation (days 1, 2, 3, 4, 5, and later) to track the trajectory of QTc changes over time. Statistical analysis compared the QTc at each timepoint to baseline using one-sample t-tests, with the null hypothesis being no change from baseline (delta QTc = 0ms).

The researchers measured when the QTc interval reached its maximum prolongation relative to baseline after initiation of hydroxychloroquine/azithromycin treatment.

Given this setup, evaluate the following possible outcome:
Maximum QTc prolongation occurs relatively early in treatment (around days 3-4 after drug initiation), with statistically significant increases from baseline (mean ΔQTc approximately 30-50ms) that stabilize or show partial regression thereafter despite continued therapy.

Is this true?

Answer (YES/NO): NO